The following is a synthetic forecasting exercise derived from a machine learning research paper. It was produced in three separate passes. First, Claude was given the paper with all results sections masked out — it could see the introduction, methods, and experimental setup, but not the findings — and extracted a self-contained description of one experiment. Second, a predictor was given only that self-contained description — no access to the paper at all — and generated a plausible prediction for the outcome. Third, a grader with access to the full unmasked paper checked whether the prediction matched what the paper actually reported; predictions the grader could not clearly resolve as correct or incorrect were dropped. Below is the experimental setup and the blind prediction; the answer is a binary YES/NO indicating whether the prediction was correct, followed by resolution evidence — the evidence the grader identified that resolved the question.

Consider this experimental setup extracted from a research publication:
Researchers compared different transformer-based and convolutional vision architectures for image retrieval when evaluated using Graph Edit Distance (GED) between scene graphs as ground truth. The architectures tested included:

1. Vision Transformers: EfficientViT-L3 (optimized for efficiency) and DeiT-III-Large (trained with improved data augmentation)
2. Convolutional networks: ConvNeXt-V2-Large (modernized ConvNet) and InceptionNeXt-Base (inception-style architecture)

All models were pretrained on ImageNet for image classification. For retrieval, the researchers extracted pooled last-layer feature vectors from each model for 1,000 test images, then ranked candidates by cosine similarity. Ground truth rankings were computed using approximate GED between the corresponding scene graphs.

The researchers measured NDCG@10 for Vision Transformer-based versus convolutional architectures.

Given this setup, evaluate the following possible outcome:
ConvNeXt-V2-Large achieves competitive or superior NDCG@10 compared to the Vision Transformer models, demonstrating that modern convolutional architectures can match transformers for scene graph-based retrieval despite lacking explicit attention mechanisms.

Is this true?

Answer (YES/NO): NO